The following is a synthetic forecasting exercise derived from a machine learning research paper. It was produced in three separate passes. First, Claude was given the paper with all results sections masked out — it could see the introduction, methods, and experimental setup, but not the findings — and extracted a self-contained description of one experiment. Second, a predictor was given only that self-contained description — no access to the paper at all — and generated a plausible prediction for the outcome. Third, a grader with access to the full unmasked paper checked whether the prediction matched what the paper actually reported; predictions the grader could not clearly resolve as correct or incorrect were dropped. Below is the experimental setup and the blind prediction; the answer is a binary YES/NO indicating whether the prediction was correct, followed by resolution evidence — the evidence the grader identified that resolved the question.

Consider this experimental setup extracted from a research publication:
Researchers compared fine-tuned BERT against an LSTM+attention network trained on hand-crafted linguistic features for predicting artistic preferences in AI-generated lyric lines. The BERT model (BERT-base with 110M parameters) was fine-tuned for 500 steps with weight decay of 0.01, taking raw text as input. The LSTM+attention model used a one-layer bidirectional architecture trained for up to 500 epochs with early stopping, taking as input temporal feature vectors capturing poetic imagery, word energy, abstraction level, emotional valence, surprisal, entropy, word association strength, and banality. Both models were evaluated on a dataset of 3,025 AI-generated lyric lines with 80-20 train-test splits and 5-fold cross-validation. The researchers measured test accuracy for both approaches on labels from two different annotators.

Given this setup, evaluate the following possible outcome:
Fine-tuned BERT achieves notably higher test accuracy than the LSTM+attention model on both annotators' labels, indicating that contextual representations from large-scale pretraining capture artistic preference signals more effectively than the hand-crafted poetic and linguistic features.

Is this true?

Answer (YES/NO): NO